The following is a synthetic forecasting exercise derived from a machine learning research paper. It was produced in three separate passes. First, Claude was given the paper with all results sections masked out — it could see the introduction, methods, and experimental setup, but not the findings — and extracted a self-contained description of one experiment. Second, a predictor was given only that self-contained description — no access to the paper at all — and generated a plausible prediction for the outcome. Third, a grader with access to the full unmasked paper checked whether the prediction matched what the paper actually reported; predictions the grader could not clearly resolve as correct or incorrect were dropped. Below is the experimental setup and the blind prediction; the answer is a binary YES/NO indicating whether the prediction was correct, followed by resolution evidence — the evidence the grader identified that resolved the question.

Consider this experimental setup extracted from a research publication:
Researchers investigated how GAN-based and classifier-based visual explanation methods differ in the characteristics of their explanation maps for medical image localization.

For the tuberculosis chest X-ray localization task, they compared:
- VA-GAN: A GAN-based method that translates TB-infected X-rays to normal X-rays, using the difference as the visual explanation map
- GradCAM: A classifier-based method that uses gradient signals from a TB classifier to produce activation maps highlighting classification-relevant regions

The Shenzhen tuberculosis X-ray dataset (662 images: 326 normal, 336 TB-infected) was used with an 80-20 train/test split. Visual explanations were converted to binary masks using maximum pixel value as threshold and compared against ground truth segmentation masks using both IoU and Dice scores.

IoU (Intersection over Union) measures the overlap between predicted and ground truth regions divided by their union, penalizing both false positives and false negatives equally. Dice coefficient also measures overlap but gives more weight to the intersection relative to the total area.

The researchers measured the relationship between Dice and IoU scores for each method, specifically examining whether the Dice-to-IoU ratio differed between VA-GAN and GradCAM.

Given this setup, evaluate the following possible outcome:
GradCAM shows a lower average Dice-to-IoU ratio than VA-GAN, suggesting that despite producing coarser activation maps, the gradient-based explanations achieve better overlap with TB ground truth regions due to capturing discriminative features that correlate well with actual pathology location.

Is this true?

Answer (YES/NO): YES